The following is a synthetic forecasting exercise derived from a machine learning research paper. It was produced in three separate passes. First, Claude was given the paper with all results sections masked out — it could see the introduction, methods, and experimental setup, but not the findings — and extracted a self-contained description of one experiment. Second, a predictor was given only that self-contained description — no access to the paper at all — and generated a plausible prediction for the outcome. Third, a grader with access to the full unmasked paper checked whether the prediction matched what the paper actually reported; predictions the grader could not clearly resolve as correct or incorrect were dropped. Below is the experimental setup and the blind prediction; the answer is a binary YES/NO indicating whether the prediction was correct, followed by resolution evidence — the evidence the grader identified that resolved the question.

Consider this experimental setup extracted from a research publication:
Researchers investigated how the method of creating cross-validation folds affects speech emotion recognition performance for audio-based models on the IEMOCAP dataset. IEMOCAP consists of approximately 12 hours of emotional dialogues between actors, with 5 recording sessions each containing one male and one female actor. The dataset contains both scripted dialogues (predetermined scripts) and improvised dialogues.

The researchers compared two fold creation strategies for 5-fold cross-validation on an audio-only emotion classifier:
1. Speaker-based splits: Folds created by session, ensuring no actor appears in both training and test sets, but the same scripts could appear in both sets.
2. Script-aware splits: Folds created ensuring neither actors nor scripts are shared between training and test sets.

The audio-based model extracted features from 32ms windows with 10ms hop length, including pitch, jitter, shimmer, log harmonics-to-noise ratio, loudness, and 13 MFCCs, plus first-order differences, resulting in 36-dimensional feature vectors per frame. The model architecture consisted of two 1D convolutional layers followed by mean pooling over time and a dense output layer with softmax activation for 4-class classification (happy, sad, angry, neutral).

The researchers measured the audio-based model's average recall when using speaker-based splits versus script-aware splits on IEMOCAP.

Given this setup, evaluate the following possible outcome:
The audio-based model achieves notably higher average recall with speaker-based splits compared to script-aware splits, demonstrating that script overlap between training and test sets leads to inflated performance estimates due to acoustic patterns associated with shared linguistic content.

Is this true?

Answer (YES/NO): NO